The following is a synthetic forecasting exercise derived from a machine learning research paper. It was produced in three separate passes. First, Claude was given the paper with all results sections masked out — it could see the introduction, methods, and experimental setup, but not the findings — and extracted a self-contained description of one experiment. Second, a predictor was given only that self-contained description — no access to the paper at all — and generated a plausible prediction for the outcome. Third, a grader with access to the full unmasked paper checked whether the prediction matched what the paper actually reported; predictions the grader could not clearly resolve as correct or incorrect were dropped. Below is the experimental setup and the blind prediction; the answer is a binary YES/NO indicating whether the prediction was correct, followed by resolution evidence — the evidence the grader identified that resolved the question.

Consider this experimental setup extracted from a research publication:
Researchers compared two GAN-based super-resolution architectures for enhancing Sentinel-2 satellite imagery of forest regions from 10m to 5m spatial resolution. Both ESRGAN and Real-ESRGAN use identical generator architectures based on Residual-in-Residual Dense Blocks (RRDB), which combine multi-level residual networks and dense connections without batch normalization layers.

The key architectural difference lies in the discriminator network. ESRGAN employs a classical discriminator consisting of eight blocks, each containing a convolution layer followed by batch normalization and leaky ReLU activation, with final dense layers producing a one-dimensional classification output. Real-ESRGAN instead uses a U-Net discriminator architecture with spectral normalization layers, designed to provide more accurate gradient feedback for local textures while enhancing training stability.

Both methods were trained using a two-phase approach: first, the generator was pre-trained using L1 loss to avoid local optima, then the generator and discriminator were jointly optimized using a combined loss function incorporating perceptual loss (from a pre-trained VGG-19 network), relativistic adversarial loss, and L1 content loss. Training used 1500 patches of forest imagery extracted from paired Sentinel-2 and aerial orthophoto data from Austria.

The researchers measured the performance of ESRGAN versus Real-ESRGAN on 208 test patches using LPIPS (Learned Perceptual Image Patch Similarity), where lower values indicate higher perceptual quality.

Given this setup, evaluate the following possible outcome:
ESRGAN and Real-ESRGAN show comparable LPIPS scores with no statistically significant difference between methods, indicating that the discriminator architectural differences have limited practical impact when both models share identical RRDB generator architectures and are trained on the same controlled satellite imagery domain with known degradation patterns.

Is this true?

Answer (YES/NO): NO